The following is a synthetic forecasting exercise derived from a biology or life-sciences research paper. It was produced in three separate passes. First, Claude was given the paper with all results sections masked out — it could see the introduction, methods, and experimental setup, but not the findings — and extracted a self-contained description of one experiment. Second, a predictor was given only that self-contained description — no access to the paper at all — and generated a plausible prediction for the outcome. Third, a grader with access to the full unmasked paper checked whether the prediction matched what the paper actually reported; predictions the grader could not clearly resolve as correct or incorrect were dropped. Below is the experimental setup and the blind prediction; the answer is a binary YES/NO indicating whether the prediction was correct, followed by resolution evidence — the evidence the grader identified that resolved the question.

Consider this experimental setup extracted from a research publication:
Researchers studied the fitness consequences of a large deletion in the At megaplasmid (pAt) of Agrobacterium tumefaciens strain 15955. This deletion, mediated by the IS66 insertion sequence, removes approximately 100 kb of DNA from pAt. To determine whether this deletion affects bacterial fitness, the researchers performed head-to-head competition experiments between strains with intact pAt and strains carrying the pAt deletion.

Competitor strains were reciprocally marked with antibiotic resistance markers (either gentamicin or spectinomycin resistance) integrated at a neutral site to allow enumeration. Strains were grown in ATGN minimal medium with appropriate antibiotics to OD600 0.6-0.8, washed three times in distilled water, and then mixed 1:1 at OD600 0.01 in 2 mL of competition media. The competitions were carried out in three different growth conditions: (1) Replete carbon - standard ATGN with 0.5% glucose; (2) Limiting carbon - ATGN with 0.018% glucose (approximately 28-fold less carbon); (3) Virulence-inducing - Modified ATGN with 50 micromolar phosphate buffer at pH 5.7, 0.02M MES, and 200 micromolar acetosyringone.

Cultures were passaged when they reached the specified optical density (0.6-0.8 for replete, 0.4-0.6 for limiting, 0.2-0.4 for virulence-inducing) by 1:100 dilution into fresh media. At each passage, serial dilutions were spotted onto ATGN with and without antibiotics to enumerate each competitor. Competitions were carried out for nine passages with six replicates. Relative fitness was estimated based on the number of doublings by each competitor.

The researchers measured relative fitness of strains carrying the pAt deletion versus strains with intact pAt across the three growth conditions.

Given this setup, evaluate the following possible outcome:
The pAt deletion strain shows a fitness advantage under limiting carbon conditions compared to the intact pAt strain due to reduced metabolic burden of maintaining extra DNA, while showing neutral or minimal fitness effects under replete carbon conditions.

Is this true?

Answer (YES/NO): YES